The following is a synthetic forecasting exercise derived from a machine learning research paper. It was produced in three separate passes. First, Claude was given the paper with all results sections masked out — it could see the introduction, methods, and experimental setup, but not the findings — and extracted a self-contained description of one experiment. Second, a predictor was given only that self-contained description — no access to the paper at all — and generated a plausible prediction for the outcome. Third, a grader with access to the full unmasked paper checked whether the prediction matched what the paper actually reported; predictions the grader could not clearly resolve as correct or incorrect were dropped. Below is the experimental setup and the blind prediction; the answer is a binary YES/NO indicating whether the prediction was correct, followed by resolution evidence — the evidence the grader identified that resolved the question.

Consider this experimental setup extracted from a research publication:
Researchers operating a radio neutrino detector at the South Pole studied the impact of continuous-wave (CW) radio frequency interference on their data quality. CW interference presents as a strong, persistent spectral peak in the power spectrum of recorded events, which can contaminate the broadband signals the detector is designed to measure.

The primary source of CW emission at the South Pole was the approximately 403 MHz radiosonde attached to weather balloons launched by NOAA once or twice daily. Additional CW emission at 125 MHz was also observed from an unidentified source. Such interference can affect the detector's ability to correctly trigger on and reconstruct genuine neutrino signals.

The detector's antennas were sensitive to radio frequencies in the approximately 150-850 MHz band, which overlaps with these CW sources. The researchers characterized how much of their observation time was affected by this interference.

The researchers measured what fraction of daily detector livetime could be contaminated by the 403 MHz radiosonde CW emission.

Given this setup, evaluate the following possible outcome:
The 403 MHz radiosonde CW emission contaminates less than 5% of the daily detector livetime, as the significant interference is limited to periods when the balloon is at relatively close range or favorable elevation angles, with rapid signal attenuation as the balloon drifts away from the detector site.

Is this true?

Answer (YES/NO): NO